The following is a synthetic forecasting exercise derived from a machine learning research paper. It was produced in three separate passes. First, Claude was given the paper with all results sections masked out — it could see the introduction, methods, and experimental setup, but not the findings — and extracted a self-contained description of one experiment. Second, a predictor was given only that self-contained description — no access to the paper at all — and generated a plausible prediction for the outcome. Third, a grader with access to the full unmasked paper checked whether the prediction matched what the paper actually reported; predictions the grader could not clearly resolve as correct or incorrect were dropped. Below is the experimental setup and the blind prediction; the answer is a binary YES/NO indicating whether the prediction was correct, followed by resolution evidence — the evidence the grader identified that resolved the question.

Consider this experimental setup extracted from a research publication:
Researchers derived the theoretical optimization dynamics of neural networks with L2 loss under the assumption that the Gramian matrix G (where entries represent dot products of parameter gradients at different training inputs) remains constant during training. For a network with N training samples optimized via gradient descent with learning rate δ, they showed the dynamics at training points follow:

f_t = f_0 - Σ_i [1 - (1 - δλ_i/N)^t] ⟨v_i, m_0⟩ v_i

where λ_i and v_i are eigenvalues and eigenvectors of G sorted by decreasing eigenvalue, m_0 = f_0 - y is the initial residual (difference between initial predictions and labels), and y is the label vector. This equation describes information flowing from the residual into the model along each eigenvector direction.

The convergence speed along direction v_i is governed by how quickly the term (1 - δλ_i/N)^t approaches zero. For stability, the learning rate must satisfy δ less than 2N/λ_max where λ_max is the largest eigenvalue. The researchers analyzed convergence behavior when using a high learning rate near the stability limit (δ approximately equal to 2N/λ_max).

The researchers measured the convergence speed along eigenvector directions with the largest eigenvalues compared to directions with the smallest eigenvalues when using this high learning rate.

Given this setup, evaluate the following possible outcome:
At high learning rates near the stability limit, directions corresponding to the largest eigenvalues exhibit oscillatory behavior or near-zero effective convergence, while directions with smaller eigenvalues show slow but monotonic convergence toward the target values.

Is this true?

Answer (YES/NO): NO